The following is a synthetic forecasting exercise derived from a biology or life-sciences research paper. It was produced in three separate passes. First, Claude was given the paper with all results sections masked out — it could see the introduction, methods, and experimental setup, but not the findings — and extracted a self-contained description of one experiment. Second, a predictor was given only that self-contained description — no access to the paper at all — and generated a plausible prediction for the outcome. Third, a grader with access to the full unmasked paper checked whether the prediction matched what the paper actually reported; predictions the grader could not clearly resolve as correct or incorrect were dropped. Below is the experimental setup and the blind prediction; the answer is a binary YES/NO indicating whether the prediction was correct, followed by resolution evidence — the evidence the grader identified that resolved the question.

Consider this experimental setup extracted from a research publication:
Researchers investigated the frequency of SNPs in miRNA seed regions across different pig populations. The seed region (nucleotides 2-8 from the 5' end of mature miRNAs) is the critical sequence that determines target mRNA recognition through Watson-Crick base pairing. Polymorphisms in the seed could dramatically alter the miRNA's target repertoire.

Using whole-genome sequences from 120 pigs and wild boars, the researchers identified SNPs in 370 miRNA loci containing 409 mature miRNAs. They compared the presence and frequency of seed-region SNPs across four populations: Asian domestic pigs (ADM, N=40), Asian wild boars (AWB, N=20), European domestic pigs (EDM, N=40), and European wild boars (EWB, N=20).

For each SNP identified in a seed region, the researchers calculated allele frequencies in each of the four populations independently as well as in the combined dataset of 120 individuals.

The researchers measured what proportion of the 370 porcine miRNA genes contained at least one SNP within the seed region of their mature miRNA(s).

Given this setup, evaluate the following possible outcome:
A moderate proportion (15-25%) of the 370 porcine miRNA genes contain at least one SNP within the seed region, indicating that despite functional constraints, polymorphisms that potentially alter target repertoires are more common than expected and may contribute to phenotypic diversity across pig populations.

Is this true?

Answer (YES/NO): NO